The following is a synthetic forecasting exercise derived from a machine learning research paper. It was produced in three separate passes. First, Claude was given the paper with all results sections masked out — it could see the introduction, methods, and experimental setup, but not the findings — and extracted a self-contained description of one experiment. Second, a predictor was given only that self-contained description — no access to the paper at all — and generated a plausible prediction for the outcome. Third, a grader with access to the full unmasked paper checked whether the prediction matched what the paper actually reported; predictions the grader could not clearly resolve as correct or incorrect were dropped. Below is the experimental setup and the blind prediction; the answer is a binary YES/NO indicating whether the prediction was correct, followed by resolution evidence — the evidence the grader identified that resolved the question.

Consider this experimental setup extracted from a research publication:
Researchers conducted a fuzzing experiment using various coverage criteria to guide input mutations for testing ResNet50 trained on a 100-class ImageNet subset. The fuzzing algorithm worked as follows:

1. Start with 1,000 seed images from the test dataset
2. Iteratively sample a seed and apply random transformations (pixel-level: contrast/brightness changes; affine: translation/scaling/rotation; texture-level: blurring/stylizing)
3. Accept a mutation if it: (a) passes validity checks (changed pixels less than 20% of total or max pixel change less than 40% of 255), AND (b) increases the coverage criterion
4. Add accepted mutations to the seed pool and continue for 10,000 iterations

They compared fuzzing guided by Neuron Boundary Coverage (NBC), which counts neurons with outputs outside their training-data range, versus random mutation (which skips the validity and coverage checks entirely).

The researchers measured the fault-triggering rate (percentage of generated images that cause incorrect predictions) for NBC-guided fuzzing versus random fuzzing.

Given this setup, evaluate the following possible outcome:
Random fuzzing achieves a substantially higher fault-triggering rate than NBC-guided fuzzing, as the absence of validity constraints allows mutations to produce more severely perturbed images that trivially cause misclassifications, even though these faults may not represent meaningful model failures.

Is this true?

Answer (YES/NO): NO